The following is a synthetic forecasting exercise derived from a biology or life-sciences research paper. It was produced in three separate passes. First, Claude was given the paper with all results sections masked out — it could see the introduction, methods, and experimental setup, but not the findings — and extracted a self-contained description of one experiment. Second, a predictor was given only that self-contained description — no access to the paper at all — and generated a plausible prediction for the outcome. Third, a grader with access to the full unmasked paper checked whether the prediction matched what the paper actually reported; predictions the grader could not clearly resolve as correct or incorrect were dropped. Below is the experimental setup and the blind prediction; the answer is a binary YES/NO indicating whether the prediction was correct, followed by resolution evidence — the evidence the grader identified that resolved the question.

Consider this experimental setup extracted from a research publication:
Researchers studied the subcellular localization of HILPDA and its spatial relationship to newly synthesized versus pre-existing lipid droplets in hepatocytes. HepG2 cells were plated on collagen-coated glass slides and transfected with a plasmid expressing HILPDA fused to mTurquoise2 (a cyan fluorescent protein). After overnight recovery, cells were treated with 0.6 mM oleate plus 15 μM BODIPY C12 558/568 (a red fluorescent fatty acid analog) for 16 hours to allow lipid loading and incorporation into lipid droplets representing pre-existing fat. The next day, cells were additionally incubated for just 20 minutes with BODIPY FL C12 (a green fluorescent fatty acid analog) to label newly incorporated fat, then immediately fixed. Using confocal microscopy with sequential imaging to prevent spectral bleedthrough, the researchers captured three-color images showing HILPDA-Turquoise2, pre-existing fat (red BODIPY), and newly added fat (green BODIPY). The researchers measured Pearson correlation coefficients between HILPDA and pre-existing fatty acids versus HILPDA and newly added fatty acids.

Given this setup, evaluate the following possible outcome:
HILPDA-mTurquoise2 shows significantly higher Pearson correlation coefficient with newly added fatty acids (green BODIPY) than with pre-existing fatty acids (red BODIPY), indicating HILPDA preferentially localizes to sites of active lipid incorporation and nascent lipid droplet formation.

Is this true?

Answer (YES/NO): YES